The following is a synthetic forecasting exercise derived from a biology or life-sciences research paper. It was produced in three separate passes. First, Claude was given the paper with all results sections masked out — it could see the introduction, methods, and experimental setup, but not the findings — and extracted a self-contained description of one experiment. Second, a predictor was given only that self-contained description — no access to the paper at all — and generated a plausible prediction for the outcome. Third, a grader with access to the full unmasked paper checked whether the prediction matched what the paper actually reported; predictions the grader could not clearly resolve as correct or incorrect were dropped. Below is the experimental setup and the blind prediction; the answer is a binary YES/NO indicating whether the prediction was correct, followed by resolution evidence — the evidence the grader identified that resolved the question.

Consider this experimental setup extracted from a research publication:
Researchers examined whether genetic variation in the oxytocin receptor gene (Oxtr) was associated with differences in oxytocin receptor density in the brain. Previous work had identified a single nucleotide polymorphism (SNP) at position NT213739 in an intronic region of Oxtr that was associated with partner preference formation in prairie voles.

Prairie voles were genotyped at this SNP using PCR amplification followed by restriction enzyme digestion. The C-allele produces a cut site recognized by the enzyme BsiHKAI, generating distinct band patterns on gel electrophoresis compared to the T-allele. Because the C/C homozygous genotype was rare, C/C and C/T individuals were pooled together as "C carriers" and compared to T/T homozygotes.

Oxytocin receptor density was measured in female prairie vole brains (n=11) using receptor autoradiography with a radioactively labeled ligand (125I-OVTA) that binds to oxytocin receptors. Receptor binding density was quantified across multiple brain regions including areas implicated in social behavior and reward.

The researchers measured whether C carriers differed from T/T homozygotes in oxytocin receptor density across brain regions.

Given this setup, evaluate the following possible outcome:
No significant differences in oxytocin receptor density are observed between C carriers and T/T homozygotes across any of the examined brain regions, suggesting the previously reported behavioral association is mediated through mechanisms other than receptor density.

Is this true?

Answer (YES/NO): NO